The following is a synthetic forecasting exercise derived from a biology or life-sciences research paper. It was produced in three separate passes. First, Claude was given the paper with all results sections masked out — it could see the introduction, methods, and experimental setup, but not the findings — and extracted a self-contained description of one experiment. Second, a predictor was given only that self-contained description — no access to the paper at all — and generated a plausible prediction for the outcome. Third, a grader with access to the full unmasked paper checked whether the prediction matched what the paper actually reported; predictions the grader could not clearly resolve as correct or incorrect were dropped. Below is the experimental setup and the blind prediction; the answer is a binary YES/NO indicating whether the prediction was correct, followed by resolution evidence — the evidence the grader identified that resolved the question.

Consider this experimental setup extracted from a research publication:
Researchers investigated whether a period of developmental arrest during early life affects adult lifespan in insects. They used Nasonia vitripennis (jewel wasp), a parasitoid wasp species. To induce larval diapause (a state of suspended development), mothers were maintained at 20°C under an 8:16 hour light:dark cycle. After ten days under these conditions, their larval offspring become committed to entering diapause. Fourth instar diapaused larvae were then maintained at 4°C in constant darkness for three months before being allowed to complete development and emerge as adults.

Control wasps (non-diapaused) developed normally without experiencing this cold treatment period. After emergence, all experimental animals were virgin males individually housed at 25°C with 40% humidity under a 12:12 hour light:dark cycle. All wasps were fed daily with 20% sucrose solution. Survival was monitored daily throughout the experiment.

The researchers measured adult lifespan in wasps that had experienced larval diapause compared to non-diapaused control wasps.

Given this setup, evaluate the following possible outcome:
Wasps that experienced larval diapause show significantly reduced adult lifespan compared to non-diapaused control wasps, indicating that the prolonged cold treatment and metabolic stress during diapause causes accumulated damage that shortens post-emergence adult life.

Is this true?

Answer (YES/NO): NO